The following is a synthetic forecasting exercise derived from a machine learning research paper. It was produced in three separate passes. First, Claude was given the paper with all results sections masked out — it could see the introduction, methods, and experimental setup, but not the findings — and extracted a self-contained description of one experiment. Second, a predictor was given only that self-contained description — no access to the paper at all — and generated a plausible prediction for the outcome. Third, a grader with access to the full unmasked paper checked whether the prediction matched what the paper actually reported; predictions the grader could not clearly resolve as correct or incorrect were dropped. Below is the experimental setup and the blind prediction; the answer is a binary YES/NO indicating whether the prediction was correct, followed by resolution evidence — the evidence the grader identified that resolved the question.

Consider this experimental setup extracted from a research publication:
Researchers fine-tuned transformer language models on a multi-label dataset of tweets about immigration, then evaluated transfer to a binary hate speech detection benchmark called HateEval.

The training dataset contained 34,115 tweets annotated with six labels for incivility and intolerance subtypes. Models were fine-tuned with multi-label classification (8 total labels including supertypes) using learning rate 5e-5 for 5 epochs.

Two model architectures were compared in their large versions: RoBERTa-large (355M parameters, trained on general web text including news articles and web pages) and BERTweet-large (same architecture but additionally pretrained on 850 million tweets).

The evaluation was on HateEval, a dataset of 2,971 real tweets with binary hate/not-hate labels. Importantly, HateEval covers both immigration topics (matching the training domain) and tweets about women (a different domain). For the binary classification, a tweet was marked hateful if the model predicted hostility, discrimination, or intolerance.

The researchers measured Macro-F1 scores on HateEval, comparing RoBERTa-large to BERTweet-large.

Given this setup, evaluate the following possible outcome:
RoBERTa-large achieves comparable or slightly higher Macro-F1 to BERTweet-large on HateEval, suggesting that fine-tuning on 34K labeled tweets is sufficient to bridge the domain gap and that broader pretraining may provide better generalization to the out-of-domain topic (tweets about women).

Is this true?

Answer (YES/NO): YES